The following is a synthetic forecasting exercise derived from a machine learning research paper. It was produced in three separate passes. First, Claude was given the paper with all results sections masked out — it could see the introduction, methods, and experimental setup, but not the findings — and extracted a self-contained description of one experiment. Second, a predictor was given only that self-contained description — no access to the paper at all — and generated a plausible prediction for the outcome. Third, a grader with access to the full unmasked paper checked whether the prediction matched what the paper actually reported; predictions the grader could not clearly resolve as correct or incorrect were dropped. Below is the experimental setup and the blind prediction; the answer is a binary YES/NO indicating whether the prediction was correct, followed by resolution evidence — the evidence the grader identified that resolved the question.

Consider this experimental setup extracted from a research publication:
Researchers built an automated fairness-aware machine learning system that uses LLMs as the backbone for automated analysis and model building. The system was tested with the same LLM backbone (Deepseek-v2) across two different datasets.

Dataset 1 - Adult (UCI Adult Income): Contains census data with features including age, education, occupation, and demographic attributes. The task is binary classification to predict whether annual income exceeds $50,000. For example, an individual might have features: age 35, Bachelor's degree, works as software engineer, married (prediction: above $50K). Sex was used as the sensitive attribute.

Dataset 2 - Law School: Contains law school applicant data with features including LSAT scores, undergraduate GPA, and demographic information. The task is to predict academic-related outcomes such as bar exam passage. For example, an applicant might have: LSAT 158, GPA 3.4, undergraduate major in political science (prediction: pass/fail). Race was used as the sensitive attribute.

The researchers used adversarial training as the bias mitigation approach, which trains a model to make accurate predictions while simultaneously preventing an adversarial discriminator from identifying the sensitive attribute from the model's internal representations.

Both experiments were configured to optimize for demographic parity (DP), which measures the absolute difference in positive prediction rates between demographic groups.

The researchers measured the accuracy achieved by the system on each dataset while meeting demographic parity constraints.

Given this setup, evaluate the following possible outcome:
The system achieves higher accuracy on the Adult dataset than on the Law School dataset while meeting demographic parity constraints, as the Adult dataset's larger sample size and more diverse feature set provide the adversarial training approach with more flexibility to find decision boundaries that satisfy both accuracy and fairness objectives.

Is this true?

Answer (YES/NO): NO